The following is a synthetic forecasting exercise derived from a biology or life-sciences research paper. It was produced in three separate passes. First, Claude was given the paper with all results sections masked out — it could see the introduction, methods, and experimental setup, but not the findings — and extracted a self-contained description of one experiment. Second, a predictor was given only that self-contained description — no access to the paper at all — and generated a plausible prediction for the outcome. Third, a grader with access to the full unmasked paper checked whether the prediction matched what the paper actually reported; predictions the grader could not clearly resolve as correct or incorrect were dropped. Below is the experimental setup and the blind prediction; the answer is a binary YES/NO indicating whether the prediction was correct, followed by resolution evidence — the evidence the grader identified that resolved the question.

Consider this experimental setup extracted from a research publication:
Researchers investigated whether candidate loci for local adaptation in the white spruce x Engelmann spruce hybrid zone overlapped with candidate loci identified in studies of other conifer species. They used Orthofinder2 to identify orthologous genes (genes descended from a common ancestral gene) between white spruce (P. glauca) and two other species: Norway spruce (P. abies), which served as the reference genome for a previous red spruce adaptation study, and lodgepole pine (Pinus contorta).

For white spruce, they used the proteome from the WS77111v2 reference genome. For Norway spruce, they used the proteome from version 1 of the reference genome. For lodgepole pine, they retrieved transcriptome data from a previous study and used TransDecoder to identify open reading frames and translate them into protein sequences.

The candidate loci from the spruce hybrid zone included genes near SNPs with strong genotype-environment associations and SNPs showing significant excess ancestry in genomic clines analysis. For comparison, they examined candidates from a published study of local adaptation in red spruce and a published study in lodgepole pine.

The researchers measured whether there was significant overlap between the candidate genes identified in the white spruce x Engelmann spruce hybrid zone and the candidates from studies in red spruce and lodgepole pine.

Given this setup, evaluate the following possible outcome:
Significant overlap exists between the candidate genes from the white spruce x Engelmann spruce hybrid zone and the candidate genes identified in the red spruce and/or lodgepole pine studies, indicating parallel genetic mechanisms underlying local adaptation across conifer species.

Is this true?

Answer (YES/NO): NO